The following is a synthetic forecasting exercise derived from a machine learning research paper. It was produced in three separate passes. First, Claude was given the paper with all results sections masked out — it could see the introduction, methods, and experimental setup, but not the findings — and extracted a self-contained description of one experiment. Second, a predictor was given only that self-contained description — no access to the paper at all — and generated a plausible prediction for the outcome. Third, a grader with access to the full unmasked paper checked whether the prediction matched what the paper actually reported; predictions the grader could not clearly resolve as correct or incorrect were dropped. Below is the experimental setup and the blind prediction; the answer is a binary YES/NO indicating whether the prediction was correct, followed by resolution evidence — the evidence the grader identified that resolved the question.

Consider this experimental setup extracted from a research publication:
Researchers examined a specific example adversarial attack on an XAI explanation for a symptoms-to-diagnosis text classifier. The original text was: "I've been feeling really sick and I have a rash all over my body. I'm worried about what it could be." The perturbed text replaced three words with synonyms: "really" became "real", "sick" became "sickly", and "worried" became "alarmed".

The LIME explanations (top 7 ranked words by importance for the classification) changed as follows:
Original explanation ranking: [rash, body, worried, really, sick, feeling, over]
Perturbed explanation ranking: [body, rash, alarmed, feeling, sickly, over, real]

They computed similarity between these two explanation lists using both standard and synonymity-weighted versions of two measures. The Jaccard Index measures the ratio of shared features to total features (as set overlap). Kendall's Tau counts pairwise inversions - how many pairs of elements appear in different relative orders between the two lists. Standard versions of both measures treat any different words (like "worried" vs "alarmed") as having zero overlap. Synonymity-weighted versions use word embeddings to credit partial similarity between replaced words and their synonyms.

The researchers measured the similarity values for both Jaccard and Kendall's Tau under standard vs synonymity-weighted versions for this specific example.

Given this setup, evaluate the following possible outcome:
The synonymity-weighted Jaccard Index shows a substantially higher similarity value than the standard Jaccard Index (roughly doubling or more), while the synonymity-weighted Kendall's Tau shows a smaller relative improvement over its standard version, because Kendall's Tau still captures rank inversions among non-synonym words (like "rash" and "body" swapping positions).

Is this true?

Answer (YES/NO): NO